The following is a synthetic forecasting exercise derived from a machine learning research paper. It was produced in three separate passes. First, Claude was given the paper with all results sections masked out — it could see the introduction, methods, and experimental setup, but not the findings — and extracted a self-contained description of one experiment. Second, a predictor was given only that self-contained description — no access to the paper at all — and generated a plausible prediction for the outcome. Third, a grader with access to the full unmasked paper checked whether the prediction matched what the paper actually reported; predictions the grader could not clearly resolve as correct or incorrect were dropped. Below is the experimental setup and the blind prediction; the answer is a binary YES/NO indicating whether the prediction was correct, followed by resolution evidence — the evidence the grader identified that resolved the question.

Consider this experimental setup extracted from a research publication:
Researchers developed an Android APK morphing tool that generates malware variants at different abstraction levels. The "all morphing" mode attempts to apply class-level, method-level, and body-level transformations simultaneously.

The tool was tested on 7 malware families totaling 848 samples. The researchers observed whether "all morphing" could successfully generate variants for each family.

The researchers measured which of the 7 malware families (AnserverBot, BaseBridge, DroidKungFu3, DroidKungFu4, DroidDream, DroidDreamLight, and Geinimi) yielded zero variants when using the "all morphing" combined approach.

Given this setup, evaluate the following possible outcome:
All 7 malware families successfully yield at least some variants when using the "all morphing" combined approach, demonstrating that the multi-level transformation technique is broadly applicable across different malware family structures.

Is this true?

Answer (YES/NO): NO